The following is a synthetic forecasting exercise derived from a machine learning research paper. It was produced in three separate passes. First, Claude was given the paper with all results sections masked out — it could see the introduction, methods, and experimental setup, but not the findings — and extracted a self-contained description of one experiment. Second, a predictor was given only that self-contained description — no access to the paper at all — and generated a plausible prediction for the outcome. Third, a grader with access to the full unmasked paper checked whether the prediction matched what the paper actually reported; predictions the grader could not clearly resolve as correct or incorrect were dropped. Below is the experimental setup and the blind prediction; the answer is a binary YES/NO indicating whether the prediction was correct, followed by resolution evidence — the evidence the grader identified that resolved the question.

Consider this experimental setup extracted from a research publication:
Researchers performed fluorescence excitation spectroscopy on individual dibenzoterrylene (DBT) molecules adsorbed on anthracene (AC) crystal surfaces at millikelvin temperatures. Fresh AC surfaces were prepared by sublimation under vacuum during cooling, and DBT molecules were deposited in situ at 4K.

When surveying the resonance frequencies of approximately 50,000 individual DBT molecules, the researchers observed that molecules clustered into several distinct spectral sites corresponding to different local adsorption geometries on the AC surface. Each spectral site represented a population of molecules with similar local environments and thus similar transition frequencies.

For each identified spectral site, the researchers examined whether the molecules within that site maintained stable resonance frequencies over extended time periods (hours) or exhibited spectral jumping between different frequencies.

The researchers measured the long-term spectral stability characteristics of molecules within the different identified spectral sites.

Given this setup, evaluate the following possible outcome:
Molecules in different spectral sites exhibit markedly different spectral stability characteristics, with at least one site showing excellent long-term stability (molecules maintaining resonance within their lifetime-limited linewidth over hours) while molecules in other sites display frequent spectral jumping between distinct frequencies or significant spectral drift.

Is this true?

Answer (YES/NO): YES